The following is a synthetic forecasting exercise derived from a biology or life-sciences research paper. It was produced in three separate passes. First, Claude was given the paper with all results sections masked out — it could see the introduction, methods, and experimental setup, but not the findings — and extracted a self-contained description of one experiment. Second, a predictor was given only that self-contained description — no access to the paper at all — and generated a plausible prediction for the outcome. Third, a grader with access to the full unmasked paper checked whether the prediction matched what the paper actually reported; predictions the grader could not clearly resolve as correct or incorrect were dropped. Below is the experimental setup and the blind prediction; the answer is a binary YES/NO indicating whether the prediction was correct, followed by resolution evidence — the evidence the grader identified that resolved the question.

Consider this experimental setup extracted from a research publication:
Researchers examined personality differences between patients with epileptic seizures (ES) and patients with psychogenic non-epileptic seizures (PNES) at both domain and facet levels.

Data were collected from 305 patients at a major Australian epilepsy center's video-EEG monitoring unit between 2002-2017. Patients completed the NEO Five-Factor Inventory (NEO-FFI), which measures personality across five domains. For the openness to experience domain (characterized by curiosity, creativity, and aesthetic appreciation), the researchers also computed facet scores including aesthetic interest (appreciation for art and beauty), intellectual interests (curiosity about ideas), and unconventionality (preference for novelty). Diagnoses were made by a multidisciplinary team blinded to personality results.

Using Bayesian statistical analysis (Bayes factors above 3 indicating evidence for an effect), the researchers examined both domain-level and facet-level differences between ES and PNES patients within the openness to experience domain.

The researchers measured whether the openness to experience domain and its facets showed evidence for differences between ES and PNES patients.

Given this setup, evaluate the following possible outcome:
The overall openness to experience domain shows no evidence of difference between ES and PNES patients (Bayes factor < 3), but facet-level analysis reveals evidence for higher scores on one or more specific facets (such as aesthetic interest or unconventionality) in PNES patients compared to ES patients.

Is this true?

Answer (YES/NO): NO